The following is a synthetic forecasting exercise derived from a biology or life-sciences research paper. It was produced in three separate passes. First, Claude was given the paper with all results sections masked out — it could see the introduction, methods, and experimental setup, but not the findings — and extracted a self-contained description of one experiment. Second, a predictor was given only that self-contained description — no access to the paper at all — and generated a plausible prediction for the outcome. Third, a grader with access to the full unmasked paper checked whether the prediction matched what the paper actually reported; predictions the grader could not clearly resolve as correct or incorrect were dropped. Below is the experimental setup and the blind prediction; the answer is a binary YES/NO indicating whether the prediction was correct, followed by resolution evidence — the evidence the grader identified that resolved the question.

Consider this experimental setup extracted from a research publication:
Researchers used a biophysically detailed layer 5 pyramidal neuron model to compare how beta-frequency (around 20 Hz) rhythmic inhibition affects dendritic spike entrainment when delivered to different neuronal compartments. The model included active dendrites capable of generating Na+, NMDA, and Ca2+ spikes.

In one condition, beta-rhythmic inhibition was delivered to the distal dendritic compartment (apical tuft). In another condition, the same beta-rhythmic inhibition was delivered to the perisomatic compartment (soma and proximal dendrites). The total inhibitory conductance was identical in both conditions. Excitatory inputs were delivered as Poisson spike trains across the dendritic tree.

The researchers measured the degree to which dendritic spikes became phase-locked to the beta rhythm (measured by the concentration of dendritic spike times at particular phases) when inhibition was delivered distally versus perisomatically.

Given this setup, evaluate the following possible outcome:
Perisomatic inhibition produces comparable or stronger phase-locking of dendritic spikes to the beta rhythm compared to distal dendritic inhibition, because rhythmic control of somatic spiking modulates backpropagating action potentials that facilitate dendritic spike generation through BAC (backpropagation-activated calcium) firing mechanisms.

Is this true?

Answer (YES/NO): NO